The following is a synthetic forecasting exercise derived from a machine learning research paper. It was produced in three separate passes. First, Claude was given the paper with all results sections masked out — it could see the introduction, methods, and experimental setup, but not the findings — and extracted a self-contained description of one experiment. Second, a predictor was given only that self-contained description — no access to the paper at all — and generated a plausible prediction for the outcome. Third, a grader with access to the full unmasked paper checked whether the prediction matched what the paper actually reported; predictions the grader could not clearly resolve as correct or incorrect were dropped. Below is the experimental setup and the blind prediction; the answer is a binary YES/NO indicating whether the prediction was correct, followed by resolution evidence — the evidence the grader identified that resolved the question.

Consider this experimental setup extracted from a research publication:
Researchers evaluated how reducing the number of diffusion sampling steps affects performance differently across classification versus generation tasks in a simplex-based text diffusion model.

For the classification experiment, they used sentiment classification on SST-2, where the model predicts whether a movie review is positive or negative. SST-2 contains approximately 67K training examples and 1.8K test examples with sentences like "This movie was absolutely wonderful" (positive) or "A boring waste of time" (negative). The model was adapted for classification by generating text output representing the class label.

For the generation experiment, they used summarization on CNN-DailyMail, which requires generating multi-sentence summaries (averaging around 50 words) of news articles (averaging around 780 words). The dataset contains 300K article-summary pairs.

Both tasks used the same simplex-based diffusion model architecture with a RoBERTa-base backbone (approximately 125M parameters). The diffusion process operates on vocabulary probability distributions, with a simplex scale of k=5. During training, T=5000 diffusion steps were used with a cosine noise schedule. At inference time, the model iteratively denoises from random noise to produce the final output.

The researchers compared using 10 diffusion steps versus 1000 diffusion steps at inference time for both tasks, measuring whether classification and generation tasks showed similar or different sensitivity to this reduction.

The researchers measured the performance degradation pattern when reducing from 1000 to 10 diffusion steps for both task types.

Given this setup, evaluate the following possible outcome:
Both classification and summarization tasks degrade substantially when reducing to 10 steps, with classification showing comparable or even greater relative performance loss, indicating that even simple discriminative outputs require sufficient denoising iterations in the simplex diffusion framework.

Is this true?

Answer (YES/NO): NO